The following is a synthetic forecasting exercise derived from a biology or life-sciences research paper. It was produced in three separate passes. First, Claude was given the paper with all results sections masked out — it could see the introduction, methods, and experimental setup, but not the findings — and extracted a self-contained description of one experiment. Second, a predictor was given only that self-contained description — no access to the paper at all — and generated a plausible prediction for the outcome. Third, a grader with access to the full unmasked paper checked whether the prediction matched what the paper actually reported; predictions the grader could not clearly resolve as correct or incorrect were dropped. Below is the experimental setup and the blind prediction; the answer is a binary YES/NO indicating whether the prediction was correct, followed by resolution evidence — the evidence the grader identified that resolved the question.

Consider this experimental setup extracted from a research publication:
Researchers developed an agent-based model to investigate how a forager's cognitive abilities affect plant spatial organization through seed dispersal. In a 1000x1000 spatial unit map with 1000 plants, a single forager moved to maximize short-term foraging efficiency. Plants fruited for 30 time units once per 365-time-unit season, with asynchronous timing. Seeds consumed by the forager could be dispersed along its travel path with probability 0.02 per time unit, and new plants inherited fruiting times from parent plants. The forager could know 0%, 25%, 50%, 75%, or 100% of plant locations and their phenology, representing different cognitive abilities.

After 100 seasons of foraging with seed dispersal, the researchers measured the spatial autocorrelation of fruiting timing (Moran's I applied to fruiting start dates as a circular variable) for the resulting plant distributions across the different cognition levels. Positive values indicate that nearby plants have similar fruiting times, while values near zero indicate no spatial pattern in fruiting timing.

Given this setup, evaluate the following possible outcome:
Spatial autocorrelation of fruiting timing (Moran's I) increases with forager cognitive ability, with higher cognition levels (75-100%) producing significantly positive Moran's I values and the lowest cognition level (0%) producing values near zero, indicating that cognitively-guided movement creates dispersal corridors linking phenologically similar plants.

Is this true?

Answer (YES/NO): NO